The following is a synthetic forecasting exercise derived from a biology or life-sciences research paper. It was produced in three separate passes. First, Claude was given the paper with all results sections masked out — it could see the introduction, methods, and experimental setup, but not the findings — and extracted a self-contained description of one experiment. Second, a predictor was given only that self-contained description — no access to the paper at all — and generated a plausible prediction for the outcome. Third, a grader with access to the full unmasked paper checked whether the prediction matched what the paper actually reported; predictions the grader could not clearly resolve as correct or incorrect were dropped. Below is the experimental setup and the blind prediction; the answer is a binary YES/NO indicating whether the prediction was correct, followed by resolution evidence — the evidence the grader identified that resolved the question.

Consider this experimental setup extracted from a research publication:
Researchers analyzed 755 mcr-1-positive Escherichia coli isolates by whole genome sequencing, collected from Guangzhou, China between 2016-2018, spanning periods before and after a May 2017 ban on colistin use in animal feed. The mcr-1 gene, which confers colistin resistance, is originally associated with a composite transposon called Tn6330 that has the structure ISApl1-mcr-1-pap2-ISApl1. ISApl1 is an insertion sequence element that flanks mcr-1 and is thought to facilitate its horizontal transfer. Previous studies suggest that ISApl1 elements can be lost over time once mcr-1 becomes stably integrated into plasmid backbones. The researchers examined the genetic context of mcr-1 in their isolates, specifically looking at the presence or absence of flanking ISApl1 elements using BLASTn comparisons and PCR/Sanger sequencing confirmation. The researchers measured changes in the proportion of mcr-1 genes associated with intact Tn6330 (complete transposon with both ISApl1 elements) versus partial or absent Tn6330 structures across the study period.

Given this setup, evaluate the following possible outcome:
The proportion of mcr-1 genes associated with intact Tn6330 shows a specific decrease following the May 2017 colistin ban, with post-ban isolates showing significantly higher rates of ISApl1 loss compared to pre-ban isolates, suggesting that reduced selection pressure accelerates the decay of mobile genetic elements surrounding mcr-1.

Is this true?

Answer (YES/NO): YES